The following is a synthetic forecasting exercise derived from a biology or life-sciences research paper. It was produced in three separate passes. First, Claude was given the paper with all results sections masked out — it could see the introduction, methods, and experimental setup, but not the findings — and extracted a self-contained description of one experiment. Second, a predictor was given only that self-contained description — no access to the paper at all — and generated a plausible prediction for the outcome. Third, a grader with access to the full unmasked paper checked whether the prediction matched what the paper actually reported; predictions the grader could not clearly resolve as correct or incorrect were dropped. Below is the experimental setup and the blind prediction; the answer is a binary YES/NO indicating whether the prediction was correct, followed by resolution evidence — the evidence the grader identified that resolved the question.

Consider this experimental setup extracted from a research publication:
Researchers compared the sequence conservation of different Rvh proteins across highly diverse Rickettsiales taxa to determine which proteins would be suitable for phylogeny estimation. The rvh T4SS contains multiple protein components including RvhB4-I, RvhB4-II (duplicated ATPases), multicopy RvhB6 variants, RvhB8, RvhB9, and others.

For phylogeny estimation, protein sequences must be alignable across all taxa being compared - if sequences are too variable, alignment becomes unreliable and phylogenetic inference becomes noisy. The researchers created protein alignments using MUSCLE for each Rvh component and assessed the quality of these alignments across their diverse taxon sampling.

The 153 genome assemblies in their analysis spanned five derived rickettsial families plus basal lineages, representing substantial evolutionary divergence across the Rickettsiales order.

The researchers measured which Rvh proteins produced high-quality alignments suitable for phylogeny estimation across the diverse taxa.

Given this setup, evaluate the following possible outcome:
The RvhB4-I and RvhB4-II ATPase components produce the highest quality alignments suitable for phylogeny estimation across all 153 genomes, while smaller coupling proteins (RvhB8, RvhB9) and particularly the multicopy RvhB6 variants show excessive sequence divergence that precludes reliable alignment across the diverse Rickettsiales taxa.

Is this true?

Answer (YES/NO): YES